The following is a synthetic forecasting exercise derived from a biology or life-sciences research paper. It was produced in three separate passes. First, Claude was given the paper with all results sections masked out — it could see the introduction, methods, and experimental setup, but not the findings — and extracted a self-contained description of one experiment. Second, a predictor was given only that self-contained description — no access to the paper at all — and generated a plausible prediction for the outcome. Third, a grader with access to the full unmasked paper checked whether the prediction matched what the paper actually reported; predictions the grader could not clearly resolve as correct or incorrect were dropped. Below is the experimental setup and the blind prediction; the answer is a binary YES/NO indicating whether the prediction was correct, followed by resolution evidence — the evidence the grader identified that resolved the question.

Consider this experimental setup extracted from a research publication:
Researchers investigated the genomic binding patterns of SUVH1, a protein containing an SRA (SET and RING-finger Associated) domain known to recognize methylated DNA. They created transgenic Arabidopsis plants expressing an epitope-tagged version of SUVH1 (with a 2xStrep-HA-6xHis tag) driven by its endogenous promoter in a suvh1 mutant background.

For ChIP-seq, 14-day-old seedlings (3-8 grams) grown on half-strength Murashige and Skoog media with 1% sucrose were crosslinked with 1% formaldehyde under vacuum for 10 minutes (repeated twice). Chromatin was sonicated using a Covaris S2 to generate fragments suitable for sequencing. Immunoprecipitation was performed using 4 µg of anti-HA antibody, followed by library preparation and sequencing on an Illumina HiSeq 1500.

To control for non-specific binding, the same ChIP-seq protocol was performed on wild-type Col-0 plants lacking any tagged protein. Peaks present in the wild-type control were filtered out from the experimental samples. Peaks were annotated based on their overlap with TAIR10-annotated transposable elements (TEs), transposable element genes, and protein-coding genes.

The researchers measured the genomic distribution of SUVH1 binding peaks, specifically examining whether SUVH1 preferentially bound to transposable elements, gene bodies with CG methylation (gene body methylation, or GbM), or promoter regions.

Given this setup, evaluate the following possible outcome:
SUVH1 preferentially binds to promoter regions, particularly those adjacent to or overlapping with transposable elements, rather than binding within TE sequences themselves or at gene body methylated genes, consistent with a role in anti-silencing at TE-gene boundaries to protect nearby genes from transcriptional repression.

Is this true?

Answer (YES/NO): NO